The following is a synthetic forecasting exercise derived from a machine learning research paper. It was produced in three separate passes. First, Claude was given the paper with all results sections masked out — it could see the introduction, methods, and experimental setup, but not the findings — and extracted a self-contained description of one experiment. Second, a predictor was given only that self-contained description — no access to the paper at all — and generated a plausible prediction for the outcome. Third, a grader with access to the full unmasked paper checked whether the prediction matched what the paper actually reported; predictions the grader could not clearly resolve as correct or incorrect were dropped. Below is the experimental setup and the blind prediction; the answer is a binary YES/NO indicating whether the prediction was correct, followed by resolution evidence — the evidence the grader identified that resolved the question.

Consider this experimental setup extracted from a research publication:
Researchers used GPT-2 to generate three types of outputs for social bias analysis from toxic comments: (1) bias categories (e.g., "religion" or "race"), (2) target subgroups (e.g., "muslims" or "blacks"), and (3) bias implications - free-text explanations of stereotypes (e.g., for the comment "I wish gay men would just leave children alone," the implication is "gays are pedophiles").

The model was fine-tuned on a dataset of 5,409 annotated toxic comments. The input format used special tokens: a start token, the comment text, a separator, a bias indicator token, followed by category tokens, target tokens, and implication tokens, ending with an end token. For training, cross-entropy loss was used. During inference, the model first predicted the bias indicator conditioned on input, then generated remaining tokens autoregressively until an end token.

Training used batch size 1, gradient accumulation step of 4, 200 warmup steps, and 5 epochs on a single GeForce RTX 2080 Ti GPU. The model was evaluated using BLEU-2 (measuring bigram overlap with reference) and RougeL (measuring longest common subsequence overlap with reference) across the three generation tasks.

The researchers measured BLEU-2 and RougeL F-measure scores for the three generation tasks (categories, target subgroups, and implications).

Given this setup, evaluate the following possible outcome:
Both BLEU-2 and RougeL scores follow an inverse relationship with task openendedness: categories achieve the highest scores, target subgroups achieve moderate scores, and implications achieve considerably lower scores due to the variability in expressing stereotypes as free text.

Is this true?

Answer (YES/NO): YES